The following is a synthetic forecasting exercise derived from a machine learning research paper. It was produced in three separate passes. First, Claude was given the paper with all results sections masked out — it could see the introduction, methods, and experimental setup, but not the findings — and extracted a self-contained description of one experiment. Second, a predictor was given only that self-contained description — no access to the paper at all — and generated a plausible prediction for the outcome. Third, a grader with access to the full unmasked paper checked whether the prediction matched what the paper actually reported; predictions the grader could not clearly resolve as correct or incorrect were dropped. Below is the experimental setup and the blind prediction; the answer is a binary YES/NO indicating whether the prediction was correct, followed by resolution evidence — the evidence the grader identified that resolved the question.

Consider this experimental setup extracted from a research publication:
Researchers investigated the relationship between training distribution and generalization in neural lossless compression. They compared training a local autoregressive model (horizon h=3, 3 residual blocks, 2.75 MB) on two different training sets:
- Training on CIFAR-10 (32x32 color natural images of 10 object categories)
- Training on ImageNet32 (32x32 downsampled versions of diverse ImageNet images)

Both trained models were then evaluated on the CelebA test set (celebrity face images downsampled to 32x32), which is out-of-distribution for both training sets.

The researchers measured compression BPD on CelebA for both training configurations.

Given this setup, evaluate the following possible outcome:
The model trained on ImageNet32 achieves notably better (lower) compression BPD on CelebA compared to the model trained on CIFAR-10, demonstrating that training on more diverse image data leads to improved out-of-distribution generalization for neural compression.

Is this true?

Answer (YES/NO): NO